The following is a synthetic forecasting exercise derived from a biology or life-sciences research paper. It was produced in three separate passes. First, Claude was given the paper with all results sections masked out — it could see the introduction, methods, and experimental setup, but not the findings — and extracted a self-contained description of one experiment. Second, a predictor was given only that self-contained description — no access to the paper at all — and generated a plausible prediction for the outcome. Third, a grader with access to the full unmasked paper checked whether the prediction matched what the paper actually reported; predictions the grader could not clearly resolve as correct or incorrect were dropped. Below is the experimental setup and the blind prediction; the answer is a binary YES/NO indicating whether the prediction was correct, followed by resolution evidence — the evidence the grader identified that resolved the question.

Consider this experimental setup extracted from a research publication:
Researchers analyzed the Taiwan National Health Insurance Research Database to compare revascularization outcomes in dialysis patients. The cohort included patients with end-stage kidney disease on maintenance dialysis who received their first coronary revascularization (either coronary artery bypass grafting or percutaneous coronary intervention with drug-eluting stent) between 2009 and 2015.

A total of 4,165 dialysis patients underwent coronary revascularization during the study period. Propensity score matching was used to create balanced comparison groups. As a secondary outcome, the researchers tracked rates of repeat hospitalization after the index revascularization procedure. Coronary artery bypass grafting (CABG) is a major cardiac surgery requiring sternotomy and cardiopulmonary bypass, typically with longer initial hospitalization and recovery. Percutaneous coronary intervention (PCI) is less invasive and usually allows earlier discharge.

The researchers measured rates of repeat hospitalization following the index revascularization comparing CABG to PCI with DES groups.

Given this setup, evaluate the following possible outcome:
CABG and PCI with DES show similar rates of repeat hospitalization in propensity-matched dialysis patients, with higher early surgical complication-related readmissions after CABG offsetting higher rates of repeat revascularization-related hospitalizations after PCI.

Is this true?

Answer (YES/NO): NO